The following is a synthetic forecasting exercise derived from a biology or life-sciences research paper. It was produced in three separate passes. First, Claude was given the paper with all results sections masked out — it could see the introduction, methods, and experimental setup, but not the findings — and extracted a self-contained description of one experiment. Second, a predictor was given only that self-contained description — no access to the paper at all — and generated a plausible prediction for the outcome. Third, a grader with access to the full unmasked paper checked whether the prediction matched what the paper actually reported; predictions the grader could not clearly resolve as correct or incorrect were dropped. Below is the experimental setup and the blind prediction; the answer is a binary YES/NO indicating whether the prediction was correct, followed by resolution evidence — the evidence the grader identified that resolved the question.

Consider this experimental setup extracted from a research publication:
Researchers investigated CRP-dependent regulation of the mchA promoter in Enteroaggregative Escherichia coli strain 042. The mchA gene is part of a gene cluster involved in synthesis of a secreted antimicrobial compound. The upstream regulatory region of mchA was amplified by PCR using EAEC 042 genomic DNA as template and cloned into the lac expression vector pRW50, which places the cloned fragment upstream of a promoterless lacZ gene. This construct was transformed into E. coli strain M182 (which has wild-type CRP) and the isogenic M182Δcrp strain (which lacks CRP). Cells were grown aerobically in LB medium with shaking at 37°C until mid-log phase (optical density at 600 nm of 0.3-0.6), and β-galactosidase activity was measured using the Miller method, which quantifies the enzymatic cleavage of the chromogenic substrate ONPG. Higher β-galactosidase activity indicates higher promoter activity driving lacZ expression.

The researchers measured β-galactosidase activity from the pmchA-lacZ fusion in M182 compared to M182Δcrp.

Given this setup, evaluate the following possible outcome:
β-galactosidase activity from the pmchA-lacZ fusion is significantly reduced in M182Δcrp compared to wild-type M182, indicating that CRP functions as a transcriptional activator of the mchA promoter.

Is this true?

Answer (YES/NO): YES